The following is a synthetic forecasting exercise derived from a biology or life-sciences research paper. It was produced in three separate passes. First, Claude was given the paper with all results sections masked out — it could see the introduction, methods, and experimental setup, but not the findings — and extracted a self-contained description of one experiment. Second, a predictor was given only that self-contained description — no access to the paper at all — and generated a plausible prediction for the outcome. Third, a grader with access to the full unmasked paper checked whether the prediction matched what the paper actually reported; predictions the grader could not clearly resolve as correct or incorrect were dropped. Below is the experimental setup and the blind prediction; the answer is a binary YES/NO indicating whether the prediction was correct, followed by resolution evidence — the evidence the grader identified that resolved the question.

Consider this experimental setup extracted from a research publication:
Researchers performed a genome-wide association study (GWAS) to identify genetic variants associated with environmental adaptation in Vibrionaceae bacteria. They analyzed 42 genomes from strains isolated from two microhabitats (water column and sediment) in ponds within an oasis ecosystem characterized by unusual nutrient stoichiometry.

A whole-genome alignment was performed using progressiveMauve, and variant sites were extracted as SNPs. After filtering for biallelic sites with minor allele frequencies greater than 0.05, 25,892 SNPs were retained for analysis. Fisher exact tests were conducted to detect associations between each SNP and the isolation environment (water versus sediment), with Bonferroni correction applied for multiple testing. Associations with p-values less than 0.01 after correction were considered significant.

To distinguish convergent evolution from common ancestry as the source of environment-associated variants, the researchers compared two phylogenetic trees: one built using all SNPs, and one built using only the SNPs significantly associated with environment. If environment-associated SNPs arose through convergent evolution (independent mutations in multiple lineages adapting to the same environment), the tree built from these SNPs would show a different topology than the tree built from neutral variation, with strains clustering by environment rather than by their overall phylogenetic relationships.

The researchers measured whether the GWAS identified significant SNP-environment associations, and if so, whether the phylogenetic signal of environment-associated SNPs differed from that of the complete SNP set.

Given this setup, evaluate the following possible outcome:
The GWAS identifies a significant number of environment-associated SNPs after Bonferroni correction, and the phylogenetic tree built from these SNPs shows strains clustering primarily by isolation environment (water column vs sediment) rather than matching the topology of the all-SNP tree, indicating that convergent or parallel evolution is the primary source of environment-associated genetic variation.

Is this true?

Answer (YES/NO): NO